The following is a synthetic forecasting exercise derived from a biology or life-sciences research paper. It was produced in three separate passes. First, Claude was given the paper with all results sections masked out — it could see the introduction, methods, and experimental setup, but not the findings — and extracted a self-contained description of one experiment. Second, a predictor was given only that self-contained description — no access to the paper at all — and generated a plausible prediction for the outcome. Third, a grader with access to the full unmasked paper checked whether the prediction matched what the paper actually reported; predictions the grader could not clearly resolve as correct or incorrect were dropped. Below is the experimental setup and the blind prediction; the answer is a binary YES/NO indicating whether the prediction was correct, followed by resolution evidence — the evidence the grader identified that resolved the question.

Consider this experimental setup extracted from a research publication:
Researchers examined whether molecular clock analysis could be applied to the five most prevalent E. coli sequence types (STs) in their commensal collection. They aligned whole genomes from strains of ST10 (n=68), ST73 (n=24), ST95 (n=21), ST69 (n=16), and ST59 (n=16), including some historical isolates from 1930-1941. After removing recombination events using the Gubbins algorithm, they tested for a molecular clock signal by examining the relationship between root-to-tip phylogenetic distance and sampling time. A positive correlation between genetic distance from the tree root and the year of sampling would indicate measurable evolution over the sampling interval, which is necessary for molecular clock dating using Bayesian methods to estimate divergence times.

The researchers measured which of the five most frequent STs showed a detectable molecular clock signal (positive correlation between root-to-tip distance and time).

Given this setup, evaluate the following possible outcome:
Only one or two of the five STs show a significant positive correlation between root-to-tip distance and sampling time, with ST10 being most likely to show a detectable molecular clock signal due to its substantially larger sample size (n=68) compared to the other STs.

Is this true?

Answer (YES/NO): NO